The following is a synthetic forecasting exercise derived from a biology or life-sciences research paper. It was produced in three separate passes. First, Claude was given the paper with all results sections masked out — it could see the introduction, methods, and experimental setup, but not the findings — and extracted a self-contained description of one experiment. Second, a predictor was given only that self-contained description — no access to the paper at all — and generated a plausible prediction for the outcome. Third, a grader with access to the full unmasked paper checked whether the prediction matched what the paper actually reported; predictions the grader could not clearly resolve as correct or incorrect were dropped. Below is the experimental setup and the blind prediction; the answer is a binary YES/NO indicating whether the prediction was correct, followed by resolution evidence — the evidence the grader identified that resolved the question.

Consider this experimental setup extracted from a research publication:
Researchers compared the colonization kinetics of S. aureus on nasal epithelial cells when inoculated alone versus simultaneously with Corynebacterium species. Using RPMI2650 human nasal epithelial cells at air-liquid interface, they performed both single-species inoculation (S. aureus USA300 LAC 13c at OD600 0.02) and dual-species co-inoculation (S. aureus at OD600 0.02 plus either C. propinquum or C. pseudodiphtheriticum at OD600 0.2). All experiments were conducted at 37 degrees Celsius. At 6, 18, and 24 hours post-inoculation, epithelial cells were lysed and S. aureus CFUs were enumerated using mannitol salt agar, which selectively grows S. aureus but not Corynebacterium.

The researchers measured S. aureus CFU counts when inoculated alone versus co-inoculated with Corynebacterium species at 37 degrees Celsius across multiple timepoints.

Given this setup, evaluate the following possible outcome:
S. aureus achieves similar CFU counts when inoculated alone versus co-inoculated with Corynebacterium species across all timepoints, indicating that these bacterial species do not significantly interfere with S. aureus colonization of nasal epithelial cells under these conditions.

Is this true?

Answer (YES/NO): YES